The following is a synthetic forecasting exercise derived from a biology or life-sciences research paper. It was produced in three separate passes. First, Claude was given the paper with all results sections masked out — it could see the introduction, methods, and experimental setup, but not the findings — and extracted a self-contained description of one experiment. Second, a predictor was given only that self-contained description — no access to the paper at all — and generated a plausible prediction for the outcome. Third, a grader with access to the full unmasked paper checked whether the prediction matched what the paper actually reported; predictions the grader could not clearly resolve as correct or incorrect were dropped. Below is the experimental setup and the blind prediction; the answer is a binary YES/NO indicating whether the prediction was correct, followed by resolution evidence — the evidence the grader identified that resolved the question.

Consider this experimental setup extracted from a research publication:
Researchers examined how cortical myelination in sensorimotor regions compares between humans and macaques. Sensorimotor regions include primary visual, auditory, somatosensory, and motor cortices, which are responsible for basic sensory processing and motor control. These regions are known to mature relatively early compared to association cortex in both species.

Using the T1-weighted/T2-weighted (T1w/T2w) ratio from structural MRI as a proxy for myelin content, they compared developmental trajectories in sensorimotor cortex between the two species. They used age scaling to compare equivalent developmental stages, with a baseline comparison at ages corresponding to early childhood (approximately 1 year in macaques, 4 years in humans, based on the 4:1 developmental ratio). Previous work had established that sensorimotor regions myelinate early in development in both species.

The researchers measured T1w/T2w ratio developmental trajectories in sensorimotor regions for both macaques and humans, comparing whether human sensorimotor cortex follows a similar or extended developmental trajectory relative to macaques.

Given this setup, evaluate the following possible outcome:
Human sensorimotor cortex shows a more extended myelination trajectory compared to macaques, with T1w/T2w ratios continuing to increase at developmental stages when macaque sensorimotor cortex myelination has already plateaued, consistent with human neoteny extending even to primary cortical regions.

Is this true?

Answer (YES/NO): YES